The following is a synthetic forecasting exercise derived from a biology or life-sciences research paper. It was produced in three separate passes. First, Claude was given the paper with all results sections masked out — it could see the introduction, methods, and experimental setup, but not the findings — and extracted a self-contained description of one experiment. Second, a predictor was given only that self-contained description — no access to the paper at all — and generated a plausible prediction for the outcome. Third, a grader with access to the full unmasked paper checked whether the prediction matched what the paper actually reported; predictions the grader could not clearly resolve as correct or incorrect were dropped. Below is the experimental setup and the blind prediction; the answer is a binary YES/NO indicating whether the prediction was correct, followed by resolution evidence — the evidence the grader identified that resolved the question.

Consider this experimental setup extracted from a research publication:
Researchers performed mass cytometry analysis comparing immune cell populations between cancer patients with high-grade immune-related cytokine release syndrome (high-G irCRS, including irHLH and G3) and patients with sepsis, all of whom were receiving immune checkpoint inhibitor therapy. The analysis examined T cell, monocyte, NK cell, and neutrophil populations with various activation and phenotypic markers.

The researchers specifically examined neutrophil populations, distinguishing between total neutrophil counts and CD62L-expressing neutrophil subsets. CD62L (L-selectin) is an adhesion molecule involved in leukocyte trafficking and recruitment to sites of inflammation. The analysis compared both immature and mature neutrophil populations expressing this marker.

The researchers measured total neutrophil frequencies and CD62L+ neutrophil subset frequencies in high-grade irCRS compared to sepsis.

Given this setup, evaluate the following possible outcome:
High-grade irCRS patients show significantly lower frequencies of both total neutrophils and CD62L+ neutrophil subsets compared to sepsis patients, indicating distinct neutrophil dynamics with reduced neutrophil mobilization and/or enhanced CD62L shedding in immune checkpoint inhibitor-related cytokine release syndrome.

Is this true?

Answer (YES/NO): NO